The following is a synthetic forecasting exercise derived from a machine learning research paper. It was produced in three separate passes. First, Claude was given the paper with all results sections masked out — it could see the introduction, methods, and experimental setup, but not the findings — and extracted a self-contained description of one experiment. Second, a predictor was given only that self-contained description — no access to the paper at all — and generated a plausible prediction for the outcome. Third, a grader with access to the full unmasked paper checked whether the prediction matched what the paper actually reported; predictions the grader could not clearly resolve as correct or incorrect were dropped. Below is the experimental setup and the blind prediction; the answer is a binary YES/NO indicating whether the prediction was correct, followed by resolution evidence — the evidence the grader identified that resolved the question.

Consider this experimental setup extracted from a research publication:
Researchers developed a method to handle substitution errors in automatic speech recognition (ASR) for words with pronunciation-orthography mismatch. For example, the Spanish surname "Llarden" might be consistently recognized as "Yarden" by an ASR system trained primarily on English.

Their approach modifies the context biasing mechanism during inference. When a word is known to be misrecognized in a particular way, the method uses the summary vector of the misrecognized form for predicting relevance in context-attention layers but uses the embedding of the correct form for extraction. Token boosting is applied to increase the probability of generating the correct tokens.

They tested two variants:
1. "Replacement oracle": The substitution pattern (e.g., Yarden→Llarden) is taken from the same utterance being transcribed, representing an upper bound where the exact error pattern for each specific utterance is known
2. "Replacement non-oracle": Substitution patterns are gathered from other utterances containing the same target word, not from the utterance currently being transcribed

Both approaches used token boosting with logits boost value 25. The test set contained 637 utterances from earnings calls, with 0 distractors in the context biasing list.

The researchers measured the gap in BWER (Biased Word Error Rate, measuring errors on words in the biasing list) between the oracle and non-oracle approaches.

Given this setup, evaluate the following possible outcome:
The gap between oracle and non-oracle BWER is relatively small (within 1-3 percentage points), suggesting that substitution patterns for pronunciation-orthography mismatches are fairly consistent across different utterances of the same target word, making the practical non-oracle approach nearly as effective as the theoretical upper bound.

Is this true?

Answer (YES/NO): YES